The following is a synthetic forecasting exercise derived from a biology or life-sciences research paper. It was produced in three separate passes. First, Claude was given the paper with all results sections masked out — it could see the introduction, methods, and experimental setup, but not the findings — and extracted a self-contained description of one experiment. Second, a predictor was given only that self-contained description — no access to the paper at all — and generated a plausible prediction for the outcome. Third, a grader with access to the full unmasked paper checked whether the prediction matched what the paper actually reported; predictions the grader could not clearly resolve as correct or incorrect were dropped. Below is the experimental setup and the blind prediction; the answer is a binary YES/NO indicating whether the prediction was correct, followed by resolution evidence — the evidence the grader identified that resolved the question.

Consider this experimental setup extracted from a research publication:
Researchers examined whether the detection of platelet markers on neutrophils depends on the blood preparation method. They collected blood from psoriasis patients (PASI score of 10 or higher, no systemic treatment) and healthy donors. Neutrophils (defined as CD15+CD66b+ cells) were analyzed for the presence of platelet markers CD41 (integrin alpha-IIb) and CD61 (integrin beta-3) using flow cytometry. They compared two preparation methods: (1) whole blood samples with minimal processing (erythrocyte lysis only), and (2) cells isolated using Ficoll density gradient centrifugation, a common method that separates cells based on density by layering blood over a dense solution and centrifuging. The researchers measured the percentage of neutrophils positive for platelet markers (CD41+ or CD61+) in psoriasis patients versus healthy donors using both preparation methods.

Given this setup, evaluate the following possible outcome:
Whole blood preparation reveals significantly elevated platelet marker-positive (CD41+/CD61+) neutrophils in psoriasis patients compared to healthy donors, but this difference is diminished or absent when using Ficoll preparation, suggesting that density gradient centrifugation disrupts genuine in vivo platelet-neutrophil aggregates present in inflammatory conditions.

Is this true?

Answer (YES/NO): YES